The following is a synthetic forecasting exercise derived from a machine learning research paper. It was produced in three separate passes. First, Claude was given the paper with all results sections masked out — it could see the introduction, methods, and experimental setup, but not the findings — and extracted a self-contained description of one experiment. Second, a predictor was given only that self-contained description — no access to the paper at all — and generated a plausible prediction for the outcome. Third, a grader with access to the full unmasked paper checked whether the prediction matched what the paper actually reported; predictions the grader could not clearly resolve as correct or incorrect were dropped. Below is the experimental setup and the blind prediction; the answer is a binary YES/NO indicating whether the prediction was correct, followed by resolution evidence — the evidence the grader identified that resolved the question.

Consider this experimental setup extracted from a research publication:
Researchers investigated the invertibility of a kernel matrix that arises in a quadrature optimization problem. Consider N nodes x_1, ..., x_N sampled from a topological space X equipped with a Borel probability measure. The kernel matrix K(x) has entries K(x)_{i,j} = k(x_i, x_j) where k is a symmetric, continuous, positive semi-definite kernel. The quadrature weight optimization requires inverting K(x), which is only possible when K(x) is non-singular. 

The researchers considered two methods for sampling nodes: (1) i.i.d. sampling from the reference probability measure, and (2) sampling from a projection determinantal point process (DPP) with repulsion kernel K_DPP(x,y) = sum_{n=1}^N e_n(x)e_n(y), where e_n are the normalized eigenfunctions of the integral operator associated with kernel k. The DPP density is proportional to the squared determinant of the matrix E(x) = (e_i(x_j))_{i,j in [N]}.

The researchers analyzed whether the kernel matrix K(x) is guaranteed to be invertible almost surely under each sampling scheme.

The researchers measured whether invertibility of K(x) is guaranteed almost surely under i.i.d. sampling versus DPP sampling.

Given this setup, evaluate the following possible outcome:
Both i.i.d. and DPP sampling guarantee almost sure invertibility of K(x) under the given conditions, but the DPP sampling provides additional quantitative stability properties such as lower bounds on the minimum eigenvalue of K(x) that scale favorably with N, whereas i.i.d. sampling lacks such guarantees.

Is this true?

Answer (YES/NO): NO